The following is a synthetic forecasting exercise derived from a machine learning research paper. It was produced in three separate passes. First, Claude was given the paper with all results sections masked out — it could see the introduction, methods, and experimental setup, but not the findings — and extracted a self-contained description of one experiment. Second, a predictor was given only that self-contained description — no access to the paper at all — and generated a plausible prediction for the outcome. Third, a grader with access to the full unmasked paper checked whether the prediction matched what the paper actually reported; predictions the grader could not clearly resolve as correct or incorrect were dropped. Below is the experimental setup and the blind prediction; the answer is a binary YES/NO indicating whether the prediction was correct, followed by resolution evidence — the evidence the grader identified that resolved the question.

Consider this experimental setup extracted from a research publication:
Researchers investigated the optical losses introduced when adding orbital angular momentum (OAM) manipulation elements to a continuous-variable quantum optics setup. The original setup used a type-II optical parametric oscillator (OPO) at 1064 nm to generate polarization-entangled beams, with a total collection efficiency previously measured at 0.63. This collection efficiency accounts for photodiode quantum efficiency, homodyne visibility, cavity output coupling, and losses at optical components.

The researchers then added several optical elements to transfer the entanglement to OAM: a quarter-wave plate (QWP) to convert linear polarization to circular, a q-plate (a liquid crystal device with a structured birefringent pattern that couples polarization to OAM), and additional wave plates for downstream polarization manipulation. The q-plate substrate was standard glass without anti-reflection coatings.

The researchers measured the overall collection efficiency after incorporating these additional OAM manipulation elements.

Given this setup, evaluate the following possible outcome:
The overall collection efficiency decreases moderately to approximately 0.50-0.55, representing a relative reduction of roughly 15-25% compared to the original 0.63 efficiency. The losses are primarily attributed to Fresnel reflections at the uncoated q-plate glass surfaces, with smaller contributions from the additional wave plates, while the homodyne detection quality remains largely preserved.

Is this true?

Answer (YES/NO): YES